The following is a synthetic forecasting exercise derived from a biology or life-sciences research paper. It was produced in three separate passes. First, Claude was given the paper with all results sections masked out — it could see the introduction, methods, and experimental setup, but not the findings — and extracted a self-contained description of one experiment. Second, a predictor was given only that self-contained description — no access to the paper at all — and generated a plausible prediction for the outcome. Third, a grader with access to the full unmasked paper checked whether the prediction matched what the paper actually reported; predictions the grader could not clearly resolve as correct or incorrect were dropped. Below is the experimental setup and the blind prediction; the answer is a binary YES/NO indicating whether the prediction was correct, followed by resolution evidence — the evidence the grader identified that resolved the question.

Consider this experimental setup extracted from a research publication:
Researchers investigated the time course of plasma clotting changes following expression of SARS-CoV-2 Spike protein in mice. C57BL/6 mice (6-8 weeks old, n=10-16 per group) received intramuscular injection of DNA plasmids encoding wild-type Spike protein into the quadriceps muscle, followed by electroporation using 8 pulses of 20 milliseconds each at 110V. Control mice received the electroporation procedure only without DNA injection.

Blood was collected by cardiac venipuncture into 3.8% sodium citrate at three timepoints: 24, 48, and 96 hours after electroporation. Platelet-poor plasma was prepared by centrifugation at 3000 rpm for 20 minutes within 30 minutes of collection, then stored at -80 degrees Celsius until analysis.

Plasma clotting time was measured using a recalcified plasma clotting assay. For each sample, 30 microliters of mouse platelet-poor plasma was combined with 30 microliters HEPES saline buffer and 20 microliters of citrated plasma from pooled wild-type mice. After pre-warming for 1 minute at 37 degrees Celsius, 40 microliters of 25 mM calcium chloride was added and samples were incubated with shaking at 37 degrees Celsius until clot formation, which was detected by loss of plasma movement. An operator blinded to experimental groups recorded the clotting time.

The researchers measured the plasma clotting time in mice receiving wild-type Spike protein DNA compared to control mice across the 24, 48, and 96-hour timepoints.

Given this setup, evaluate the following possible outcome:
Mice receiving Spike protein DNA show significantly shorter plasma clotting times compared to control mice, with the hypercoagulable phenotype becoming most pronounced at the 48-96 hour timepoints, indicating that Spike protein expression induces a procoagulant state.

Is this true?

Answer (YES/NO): NO